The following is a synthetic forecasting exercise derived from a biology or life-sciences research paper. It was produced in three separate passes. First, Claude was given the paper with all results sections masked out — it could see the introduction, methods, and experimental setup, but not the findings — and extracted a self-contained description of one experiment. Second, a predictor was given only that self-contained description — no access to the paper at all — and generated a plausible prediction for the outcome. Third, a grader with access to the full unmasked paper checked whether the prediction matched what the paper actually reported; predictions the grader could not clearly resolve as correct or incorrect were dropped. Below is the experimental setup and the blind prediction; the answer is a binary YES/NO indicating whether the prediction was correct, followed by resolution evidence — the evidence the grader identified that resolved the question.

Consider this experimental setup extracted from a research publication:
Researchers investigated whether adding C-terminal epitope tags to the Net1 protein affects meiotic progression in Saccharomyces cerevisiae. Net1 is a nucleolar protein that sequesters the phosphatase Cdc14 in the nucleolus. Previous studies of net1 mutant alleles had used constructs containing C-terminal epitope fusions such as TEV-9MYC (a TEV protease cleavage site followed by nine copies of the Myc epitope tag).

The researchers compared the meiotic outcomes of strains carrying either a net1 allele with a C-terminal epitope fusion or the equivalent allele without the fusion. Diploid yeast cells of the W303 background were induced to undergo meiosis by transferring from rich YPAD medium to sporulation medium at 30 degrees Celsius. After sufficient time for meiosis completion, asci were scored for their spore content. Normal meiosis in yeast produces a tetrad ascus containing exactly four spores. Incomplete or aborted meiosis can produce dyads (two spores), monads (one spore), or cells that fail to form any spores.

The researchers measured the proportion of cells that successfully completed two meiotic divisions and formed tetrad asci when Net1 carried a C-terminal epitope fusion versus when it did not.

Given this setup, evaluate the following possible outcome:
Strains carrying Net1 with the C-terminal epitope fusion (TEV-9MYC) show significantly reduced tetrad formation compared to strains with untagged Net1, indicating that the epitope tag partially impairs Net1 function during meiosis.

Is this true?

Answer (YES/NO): NO